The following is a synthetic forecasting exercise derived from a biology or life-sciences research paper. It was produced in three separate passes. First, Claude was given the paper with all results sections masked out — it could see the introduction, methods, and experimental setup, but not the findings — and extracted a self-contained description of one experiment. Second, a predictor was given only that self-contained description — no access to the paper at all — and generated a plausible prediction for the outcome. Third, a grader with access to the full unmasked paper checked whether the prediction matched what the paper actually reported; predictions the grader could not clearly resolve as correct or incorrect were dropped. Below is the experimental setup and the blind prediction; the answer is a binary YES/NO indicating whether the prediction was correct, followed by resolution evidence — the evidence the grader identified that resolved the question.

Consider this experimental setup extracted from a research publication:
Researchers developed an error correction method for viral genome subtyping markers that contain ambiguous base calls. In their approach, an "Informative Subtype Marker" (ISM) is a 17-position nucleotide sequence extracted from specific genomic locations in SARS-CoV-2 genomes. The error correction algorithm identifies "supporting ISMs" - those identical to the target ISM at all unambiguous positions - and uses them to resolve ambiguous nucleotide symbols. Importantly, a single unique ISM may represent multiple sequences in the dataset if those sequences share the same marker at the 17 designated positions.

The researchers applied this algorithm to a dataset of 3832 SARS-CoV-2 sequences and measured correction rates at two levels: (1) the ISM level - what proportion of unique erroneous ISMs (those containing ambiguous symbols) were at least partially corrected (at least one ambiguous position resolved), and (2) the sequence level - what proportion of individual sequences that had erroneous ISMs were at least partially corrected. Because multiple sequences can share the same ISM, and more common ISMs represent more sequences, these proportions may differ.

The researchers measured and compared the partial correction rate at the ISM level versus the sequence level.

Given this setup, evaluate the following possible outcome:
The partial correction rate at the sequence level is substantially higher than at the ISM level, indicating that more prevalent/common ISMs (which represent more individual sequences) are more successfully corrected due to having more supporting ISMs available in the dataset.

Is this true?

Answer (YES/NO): NO